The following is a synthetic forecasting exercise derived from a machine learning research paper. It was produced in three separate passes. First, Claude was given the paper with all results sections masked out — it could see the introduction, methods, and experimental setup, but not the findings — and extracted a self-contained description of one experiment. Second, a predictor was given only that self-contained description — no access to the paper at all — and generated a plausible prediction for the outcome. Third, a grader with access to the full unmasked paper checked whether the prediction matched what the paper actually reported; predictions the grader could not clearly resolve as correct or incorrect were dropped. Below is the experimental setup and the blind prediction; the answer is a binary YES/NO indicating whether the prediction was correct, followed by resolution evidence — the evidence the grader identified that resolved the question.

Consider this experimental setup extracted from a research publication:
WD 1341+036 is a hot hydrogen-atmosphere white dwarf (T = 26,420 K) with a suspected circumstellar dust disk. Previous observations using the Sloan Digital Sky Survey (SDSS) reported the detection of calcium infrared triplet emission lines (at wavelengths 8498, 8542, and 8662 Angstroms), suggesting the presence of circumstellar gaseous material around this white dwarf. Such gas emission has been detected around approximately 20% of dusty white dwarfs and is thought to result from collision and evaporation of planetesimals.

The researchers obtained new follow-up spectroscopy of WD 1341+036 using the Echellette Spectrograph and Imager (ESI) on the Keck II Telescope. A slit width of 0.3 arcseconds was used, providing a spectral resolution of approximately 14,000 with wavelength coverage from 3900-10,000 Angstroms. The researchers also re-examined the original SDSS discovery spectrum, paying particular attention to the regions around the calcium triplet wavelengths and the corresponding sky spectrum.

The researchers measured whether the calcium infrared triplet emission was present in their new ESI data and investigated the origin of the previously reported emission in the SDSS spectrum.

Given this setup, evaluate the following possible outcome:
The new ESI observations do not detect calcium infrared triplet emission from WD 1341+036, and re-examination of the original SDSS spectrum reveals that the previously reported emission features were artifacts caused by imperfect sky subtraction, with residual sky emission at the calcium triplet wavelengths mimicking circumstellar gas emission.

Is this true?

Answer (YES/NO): YES